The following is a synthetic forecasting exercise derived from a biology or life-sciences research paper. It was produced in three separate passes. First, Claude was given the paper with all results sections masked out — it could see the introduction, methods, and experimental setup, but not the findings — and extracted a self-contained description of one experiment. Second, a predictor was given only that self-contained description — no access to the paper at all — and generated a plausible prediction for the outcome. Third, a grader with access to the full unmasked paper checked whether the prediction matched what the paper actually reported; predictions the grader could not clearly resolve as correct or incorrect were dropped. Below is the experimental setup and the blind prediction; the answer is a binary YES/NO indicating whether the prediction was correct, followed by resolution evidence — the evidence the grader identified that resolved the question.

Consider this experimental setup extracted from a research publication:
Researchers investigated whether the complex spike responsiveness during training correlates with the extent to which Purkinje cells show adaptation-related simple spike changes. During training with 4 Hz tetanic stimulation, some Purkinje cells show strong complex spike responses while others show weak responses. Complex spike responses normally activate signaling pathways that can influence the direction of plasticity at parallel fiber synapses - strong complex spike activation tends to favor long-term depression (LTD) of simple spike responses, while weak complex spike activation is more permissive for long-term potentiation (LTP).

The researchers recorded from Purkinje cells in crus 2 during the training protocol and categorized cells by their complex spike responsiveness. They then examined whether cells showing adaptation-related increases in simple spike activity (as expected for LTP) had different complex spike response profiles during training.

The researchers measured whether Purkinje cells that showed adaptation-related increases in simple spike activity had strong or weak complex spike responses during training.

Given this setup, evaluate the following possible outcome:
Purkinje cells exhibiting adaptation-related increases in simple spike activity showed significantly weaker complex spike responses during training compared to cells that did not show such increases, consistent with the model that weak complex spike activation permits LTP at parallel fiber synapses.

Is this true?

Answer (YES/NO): YES